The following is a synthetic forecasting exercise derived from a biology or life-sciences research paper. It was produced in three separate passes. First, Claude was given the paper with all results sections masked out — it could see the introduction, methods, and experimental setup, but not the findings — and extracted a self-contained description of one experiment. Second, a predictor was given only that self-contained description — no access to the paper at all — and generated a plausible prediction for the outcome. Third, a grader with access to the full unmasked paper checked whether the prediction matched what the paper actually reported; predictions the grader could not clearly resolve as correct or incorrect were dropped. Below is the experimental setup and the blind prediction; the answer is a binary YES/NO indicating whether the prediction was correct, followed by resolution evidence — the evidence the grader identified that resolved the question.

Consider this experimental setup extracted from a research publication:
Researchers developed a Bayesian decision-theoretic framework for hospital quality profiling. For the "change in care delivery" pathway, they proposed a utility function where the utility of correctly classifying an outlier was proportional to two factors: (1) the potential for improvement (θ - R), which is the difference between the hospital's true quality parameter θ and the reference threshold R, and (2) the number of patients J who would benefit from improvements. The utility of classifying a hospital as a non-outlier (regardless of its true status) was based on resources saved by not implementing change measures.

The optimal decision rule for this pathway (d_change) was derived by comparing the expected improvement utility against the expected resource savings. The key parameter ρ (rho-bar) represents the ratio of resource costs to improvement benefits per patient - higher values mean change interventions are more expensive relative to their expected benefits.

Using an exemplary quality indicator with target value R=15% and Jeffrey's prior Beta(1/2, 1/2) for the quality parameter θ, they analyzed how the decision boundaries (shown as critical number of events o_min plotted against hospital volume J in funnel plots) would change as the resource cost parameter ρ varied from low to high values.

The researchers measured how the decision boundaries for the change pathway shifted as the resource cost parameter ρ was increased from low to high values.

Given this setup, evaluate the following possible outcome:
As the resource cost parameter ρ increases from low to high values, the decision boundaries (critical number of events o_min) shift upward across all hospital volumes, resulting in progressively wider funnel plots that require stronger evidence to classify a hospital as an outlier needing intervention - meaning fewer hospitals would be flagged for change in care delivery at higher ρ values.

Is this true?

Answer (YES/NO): YES